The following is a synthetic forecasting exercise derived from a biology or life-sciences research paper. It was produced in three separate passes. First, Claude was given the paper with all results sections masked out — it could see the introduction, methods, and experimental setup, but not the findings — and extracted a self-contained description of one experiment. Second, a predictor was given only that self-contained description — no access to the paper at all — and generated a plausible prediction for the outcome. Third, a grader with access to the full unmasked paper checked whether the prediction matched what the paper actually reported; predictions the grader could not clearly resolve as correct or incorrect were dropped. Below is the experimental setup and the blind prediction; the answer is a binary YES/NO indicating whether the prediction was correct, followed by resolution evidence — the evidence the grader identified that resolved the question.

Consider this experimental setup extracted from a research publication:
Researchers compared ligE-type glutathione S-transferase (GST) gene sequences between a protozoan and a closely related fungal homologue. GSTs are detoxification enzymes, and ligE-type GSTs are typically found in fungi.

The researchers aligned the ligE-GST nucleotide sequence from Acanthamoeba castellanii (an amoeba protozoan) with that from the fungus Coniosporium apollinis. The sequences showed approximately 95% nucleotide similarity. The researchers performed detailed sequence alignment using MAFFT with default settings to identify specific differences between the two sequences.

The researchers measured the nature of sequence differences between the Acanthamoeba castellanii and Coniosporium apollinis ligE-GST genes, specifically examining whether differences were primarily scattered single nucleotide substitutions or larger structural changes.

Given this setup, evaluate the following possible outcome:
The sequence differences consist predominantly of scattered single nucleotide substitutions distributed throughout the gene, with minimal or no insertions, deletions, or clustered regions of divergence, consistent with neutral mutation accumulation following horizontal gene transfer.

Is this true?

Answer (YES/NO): NO